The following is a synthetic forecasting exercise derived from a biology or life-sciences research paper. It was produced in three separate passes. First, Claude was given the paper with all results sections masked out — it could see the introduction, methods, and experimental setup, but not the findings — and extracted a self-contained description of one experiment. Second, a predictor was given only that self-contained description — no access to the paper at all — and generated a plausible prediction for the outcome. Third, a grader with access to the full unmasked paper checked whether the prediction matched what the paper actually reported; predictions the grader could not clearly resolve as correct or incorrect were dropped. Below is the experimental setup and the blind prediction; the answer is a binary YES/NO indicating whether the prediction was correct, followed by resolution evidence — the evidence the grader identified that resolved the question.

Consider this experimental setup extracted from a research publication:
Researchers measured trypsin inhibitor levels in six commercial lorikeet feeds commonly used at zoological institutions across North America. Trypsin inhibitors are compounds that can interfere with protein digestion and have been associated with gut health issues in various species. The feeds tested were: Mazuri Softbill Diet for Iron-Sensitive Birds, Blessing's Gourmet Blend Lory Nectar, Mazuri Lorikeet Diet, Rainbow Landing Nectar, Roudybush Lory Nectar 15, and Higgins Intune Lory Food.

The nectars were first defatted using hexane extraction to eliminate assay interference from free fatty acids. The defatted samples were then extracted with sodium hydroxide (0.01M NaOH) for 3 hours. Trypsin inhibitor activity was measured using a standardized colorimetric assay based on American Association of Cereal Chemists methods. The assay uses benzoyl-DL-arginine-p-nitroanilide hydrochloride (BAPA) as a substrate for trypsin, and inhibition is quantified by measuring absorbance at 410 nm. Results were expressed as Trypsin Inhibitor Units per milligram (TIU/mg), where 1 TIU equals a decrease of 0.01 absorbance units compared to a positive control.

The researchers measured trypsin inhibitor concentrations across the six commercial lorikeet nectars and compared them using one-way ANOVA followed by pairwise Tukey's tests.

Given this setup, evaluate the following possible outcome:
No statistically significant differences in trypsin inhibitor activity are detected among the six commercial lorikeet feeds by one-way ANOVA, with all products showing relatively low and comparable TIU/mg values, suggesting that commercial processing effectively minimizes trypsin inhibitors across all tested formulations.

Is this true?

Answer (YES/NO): NO